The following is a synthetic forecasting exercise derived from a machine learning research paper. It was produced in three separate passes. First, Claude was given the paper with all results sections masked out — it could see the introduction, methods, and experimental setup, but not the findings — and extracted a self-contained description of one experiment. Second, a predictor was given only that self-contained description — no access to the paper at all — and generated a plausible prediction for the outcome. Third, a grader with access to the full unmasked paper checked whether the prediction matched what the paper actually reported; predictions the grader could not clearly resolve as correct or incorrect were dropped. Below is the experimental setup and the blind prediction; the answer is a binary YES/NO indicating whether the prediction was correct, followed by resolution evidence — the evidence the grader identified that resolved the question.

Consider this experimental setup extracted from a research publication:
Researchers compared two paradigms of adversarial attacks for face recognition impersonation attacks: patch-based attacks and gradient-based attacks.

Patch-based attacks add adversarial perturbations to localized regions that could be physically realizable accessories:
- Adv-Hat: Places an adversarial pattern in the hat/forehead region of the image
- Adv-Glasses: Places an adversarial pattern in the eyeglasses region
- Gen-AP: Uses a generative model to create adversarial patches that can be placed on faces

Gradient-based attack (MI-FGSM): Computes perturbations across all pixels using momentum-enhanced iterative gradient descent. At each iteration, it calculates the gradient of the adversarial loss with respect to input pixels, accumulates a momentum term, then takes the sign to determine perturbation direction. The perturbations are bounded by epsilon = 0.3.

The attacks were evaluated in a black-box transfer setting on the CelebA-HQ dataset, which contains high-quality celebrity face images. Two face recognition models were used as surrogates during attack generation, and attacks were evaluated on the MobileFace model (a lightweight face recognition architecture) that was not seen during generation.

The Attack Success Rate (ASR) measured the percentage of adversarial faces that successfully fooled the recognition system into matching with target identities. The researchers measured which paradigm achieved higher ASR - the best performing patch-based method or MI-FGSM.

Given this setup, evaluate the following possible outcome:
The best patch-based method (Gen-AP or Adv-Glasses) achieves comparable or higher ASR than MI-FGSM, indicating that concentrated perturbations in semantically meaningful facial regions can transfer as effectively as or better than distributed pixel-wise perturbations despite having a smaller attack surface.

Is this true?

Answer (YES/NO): YES